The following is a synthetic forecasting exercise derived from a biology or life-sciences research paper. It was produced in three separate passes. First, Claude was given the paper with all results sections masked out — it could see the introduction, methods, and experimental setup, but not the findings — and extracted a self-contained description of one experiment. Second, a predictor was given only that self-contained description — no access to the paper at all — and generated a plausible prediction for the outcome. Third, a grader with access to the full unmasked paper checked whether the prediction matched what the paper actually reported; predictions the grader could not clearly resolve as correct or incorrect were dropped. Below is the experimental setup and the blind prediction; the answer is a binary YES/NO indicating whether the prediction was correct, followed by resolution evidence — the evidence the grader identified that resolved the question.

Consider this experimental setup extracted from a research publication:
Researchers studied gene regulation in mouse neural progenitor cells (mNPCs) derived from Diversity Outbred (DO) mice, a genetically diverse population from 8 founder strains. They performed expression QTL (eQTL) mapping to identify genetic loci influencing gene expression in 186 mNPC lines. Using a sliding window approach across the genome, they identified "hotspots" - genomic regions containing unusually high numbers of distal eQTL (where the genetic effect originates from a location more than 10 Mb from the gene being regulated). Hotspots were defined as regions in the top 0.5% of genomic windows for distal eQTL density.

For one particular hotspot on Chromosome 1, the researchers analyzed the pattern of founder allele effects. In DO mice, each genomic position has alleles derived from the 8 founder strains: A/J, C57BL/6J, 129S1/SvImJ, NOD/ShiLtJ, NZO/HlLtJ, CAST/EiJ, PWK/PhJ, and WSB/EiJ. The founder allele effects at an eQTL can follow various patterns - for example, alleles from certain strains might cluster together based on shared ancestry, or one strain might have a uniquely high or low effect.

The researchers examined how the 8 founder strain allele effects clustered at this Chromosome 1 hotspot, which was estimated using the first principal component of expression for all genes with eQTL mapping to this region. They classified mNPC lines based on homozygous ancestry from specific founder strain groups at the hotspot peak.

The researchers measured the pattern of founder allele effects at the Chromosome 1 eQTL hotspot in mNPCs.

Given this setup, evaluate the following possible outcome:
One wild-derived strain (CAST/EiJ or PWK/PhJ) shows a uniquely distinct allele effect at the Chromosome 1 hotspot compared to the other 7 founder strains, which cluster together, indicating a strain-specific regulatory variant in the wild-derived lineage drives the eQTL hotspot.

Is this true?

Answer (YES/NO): NO